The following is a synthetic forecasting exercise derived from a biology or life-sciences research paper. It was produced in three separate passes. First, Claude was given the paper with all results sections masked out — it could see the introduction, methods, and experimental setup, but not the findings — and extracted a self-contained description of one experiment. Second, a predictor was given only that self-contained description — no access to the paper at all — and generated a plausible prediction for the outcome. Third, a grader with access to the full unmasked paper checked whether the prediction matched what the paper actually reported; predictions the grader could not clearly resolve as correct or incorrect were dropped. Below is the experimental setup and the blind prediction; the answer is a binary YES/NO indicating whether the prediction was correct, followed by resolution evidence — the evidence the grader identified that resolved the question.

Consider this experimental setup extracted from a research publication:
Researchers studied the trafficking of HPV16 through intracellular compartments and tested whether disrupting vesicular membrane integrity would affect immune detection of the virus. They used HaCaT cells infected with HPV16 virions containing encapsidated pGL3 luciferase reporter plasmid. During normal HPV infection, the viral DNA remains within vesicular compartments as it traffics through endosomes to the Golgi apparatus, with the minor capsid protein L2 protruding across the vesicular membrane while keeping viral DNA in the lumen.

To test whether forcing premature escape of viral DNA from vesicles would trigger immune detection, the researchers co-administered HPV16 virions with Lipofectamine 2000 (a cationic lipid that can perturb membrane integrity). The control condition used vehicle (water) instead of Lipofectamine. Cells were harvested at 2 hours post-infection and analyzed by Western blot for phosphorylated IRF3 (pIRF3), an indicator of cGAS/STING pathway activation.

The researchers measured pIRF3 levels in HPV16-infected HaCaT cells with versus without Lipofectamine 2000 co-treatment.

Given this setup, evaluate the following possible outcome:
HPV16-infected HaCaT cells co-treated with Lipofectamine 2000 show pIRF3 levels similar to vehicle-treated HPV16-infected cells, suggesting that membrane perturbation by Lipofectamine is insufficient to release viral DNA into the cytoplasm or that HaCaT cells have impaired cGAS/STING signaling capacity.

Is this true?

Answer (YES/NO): NO